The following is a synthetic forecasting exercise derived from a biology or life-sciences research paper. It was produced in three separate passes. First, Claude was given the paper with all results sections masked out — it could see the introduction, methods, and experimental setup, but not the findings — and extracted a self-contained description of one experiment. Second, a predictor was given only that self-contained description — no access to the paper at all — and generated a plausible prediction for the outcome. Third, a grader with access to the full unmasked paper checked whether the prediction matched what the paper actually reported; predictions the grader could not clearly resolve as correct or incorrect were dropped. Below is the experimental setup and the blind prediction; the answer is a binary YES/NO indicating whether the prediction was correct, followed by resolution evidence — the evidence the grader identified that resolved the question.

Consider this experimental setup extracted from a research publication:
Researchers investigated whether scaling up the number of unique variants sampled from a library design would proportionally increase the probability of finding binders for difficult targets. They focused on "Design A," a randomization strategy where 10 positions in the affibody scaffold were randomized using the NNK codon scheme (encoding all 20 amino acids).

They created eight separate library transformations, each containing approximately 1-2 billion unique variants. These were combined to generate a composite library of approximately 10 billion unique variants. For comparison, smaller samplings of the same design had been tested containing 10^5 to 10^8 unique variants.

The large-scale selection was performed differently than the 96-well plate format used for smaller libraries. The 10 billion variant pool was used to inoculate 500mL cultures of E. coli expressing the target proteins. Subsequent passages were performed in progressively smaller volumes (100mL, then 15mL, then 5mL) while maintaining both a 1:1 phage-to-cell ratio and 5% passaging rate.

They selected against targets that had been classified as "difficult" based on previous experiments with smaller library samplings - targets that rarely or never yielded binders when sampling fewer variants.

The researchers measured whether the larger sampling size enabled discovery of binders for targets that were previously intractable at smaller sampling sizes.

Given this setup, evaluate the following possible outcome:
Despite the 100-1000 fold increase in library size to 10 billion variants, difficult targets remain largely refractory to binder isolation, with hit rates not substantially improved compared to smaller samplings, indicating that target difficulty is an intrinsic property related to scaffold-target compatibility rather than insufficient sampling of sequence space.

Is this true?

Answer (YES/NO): YES